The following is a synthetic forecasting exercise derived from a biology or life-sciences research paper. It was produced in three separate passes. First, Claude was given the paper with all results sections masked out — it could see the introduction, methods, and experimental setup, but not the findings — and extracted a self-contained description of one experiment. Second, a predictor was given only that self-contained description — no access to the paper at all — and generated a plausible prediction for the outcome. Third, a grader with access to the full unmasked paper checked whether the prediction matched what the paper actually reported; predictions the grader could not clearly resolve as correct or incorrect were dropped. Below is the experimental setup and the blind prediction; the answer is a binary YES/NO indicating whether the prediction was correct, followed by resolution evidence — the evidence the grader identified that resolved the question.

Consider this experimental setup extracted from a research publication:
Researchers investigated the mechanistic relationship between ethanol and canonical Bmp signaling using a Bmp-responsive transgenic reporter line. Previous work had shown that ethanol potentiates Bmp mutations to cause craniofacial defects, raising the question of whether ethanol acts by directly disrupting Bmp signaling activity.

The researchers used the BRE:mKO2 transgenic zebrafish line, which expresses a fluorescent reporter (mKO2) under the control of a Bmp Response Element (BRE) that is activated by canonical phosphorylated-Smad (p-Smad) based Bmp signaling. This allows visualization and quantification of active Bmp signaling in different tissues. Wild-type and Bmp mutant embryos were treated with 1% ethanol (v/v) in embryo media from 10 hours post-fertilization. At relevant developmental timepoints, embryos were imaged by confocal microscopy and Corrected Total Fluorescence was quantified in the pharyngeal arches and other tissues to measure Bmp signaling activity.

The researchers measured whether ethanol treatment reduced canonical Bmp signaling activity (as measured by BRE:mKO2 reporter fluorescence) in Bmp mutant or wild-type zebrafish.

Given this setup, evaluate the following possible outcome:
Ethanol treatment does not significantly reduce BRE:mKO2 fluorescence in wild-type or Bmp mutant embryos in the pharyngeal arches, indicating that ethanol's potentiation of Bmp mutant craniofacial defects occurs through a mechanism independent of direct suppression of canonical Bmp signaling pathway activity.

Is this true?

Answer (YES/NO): YES